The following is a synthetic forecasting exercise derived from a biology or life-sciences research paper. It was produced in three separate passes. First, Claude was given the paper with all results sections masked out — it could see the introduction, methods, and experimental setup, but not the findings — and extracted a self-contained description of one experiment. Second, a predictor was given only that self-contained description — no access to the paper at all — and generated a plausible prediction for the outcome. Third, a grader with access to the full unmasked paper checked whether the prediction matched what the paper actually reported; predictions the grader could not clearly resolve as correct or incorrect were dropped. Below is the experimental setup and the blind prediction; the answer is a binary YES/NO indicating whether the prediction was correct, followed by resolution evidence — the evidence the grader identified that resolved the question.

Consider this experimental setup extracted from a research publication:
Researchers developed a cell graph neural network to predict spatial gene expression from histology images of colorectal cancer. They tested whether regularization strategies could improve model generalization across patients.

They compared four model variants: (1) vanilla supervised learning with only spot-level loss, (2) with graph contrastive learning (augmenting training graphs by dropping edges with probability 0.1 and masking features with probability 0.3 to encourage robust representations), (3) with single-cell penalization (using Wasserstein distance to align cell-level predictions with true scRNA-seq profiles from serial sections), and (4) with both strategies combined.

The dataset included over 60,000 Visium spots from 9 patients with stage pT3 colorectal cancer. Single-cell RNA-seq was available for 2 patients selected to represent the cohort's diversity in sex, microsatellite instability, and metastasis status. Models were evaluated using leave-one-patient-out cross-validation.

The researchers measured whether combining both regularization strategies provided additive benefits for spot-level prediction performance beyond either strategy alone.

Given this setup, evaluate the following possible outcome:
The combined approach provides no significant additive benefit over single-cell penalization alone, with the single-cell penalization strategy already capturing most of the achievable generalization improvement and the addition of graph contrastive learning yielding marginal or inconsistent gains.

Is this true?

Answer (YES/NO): NO